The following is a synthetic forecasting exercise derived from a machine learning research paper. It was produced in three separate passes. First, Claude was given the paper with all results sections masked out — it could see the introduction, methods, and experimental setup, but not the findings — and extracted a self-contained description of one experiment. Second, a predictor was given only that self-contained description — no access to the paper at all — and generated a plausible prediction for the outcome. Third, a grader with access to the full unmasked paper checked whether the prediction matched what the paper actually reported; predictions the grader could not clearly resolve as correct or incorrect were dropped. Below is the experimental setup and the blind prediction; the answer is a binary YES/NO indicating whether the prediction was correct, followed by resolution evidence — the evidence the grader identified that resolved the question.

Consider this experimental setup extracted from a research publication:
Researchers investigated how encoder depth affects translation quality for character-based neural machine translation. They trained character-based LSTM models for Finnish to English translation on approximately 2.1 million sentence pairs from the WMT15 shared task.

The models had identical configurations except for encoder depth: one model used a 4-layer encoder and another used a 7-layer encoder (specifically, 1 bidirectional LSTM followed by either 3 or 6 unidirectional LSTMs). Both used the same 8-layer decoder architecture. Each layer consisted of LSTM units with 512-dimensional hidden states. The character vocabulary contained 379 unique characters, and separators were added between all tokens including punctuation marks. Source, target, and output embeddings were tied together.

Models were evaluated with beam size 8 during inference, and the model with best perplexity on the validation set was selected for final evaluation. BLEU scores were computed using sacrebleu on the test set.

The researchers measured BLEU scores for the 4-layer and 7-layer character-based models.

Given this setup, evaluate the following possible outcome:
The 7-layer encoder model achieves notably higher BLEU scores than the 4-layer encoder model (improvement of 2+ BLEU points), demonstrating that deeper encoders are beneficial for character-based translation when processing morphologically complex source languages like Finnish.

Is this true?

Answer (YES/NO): NO